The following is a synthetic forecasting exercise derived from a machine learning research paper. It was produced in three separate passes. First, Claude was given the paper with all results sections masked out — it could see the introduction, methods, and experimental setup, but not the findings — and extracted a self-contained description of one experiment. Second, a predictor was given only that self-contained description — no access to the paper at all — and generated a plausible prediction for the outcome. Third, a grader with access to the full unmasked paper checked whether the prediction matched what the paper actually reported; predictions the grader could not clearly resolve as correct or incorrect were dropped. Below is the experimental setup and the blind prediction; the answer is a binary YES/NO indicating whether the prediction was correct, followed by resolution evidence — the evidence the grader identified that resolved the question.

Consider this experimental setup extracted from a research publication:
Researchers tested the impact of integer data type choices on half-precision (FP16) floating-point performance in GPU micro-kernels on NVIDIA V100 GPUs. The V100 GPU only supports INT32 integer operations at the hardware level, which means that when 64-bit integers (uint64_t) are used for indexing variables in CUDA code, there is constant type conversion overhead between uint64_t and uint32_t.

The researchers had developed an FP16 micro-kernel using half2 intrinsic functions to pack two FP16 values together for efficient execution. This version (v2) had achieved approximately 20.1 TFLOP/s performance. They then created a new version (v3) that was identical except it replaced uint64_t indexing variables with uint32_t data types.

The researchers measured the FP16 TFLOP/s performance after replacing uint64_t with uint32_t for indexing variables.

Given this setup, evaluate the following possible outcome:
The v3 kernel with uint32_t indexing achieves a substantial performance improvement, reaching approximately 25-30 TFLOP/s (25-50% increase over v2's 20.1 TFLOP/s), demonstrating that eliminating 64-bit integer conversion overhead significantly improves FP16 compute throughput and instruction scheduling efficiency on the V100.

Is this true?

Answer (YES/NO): YES